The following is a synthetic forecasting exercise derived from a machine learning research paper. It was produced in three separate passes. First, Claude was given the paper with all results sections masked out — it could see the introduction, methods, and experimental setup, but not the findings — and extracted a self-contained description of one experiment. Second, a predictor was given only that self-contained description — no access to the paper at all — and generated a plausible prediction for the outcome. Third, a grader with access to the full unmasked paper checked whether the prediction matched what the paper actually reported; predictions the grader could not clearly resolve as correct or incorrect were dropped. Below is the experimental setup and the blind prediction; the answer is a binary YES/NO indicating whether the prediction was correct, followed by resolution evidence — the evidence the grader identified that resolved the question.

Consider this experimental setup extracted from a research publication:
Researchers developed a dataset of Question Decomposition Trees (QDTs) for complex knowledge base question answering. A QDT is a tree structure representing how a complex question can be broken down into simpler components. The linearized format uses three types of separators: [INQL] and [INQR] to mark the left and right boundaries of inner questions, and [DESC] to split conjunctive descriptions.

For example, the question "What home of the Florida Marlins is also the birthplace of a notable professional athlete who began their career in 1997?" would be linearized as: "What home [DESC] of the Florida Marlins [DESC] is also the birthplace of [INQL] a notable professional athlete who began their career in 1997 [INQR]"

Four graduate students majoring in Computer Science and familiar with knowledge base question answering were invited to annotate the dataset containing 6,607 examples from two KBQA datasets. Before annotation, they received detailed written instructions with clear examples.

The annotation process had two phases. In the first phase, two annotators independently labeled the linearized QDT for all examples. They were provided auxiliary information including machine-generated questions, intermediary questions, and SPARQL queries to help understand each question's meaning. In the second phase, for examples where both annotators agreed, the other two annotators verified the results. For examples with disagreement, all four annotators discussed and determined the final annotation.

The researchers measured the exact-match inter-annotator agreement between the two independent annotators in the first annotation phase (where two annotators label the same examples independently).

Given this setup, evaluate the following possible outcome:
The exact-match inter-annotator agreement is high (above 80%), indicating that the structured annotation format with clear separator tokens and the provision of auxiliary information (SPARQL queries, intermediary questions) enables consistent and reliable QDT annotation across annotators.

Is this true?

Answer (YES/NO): YES